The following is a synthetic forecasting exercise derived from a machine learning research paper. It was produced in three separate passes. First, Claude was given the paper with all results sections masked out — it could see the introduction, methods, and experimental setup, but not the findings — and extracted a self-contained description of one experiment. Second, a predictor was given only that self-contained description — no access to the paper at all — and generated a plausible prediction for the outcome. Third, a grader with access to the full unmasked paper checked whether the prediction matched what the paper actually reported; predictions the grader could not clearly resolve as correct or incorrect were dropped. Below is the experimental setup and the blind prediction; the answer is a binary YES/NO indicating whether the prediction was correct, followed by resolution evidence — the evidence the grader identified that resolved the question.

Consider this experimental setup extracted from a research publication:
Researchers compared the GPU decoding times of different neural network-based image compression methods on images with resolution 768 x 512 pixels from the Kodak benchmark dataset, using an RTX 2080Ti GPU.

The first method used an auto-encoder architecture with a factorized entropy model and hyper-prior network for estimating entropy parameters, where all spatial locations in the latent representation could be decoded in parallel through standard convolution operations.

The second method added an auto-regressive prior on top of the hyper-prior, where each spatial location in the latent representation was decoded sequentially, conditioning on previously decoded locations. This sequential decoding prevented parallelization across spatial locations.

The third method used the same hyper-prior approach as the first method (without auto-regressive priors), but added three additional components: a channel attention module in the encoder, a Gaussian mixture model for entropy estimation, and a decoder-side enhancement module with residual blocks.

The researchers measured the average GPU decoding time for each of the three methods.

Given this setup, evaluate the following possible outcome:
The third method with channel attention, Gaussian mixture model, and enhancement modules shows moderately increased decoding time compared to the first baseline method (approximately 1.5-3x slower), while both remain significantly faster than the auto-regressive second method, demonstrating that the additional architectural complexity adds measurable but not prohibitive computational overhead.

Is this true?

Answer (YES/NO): NO